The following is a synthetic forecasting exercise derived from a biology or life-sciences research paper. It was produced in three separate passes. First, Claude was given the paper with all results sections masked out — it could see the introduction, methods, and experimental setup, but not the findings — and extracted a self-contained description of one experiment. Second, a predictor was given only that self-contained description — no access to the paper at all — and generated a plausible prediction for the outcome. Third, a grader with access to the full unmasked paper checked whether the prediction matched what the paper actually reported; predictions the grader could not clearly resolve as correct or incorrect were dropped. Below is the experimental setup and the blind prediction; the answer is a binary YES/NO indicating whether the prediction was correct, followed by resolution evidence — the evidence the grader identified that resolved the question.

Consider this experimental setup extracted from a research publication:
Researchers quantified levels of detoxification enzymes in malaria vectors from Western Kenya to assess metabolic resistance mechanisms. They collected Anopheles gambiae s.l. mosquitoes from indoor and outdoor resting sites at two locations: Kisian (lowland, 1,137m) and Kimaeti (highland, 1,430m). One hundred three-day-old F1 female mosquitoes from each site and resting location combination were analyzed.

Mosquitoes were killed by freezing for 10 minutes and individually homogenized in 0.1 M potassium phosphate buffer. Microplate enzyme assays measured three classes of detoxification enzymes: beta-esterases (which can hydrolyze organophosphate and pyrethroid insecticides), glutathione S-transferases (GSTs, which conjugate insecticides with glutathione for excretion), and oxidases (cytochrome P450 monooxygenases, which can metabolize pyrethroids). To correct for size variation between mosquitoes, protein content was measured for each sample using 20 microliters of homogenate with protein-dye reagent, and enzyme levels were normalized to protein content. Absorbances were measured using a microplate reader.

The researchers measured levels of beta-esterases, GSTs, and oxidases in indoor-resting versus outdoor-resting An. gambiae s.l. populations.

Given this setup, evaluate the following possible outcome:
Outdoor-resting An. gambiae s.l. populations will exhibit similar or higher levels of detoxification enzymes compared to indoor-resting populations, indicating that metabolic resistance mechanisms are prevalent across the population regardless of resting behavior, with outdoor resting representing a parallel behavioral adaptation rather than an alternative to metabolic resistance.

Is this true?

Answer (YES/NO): NO